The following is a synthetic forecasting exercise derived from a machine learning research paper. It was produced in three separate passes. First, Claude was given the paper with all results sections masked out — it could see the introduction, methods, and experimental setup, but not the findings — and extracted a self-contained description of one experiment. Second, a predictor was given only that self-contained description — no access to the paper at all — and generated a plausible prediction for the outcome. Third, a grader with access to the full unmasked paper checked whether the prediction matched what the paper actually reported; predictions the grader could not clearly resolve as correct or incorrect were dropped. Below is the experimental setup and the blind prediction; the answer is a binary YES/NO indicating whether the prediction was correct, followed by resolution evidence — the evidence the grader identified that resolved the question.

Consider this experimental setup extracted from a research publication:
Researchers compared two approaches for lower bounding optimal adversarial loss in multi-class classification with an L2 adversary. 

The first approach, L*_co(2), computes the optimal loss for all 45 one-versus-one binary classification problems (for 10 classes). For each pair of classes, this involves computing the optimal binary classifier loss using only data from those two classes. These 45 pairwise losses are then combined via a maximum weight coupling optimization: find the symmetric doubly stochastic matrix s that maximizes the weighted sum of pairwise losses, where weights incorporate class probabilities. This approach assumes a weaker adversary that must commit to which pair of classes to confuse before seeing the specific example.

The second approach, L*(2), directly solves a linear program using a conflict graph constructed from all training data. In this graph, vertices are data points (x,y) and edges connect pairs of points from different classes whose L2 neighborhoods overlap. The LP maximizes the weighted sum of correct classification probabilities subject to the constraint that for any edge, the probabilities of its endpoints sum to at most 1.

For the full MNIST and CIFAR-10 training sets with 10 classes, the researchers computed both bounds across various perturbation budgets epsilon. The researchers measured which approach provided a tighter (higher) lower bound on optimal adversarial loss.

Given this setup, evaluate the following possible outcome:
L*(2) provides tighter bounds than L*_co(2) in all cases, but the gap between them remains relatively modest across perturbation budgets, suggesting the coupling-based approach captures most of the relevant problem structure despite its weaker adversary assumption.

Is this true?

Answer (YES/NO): NO